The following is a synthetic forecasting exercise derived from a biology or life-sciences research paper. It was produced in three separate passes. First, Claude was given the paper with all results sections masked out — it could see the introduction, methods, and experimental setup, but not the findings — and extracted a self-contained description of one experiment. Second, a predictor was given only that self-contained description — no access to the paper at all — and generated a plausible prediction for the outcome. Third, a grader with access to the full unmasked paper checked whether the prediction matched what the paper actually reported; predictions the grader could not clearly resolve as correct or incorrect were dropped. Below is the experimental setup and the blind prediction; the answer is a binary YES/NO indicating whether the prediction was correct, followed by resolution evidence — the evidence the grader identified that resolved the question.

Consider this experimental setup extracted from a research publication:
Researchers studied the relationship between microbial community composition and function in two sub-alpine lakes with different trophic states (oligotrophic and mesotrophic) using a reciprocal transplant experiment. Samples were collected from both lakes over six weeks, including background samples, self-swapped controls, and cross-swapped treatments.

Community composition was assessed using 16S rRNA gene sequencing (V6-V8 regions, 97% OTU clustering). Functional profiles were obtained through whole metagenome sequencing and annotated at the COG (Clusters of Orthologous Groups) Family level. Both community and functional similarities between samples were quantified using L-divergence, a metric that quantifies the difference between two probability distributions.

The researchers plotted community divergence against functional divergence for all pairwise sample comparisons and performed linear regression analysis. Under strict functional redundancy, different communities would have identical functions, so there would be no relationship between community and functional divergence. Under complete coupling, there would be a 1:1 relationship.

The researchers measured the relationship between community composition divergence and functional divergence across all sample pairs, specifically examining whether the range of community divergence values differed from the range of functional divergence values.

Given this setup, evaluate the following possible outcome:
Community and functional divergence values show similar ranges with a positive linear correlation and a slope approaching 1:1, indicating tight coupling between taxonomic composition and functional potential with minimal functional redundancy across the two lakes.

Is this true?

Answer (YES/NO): NO